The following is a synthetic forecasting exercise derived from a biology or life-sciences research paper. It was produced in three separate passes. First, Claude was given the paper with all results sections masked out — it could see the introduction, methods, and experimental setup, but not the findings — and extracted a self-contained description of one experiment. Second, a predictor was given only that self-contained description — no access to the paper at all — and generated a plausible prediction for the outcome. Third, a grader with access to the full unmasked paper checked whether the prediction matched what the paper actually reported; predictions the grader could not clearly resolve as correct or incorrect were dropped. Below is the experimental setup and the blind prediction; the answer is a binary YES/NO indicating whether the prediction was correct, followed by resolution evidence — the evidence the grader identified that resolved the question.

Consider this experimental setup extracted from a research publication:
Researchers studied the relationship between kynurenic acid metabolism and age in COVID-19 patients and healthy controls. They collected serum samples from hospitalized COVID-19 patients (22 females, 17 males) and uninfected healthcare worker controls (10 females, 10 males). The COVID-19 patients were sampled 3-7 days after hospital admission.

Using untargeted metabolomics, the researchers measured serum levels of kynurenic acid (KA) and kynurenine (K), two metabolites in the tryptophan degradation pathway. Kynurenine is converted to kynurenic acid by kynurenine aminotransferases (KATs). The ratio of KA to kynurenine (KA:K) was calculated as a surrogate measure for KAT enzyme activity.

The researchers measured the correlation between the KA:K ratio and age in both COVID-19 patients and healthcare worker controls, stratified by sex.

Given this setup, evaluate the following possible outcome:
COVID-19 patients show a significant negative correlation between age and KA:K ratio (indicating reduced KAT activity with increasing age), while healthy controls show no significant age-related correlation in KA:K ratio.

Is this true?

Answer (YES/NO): NO